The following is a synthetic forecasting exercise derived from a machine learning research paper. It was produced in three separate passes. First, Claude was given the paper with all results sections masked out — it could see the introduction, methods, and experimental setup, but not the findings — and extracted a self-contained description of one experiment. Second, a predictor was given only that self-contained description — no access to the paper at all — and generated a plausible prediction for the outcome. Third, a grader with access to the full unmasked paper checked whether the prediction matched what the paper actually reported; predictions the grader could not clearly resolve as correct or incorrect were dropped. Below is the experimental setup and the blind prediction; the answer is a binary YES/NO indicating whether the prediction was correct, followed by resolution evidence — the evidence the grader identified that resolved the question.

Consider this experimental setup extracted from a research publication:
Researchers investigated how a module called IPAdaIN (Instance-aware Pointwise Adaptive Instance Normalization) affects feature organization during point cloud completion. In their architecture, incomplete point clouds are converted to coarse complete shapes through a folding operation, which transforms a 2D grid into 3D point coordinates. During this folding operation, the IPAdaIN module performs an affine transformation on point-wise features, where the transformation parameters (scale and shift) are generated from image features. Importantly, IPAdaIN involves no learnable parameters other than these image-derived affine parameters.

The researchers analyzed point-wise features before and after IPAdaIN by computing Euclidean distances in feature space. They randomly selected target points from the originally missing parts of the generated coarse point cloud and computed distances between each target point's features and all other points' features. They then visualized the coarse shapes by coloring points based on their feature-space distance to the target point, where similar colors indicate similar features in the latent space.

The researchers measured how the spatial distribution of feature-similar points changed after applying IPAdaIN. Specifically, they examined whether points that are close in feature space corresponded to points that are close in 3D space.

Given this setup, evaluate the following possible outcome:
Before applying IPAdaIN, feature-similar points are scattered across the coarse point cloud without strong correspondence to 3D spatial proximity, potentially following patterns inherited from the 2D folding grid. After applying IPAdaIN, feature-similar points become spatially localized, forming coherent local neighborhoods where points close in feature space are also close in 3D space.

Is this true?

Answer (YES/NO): YES